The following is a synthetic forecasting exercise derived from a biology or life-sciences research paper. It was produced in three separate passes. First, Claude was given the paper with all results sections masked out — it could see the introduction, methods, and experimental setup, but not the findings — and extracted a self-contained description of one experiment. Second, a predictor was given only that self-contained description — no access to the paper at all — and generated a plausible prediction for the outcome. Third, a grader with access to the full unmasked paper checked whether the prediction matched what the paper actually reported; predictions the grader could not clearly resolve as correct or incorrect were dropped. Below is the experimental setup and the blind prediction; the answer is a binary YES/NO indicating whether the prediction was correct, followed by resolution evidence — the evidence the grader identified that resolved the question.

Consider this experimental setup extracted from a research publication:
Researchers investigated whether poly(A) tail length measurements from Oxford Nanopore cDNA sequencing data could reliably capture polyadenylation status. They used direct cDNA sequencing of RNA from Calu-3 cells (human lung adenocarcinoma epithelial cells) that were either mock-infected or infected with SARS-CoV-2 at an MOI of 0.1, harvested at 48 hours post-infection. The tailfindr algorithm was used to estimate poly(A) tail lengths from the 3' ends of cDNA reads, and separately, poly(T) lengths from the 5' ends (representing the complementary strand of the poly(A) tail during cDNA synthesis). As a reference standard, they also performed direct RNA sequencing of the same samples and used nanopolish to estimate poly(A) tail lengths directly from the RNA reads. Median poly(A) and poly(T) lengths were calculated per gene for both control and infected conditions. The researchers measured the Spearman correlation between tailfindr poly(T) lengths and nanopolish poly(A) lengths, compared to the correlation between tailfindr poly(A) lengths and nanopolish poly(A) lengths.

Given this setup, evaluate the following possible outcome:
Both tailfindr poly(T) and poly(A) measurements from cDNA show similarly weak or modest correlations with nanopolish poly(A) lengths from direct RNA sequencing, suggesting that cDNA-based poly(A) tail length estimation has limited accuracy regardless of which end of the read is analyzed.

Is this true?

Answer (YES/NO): NO